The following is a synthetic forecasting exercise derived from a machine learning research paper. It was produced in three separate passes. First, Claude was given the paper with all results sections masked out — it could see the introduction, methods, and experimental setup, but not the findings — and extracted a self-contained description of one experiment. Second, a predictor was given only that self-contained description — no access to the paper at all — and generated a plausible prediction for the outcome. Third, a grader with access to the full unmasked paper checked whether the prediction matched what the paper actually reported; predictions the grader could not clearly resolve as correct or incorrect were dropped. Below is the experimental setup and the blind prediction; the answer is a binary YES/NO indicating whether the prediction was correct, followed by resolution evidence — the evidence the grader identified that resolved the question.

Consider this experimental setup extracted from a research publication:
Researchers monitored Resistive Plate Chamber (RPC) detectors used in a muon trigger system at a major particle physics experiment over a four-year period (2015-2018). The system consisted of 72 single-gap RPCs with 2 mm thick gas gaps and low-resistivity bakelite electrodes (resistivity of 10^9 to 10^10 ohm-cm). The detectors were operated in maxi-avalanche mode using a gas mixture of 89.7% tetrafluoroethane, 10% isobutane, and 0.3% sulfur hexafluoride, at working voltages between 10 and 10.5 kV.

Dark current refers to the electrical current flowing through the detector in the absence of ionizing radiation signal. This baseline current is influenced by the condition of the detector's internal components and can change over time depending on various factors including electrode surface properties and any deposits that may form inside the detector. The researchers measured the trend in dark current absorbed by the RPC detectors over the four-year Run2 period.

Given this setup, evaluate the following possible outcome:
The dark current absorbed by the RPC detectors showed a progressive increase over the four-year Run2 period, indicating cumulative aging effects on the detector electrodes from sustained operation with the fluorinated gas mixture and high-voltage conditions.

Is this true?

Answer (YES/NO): YES